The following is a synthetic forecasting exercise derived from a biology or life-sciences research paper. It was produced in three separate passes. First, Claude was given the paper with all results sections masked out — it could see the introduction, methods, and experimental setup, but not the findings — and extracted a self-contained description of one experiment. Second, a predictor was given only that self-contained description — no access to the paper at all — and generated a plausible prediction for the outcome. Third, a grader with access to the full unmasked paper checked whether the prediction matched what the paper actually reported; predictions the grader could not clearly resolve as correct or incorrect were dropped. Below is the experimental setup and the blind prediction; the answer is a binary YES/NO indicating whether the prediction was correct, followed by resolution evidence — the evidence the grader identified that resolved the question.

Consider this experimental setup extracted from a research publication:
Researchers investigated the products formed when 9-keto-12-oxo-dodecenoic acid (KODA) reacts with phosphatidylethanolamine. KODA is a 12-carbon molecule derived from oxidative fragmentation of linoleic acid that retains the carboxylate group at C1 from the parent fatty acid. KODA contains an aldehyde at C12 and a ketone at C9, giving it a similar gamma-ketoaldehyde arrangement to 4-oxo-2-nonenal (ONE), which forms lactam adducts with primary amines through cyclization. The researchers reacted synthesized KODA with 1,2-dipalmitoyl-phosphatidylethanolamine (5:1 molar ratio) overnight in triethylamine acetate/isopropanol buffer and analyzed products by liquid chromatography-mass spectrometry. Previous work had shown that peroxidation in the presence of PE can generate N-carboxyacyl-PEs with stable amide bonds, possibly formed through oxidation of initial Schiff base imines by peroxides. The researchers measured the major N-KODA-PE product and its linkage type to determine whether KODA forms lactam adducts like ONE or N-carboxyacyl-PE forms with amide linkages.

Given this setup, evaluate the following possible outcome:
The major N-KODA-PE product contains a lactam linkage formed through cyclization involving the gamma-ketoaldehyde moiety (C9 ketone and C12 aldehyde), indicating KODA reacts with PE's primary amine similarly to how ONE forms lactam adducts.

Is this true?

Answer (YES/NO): NO